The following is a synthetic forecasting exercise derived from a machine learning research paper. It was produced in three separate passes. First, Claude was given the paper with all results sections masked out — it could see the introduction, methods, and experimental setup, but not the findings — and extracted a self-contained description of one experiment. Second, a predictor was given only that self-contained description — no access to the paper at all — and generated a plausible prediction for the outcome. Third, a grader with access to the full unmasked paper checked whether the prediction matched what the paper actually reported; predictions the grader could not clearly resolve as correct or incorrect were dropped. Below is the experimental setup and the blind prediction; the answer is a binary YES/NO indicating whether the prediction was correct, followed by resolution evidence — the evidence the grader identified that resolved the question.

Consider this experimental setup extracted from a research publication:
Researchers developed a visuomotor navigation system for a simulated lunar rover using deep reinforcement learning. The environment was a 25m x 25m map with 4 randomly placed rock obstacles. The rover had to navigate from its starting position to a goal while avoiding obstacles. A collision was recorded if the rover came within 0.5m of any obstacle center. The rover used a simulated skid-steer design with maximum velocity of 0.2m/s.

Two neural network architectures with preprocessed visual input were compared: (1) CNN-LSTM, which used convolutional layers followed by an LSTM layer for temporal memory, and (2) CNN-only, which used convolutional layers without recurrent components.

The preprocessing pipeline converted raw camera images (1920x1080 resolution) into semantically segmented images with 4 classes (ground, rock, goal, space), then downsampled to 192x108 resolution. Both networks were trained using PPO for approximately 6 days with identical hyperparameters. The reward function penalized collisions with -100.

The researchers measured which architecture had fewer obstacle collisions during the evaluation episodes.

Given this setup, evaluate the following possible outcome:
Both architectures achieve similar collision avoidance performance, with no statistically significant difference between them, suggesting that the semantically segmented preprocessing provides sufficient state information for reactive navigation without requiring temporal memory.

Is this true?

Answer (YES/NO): YES